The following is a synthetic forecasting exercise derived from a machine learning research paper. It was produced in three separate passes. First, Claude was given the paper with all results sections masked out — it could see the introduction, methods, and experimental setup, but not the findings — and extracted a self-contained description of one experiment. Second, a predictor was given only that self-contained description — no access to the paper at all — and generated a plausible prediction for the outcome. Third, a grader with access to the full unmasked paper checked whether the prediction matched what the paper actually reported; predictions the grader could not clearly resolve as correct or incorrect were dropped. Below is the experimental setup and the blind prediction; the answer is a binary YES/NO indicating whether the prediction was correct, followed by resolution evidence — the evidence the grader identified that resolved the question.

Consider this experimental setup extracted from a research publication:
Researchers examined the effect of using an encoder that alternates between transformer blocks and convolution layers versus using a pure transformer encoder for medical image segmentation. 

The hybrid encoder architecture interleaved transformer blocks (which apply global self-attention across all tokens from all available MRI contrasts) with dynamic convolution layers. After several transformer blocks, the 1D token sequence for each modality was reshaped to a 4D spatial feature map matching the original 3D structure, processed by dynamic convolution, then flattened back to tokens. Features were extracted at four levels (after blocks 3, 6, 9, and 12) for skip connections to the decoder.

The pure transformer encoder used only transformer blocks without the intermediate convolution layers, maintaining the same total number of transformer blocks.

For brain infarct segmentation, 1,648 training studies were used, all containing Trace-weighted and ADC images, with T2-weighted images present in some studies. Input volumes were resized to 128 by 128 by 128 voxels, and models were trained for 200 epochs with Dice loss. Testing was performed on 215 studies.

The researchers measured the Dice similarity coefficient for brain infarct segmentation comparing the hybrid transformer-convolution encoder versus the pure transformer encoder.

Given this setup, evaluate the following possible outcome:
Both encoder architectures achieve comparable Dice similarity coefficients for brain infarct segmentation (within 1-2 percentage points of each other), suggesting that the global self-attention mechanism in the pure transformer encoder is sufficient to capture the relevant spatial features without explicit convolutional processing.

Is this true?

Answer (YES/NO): NO